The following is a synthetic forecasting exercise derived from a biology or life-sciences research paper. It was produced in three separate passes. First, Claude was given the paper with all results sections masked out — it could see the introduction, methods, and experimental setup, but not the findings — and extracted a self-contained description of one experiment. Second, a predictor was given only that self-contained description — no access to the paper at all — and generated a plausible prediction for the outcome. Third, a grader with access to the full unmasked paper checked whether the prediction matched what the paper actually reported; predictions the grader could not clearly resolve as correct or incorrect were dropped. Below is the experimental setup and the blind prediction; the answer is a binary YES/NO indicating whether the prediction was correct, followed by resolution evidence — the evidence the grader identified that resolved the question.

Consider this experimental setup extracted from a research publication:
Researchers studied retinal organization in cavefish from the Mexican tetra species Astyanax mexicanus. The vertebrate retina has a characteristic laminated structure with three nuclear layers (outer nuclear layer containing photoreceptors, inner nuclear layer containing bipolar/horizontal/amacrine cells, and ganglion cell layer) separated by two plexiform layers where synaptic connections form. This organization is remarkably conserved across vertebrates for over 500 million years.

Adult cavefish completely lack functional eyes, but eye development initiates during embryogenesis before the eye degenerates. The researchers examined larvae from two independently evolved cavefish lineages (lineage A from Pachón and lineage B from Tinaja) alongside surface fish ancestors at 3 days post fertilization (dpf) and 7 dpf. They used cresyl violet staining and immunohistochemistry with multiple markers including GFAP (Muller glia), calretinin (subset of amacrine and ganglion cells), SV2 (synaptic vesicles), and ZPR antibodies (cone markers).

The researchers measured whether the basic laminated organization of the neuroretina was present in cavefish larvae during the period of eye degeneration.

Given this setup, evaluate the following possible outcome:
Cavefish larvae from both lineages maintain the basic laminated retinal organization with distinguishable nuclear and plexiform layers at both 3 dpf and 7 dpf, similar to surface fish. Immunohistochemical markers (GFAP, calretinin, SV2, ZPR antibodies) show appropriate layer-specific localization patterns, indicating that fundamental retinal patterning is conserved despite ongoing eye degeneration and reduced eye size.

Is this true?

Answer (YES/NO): NO